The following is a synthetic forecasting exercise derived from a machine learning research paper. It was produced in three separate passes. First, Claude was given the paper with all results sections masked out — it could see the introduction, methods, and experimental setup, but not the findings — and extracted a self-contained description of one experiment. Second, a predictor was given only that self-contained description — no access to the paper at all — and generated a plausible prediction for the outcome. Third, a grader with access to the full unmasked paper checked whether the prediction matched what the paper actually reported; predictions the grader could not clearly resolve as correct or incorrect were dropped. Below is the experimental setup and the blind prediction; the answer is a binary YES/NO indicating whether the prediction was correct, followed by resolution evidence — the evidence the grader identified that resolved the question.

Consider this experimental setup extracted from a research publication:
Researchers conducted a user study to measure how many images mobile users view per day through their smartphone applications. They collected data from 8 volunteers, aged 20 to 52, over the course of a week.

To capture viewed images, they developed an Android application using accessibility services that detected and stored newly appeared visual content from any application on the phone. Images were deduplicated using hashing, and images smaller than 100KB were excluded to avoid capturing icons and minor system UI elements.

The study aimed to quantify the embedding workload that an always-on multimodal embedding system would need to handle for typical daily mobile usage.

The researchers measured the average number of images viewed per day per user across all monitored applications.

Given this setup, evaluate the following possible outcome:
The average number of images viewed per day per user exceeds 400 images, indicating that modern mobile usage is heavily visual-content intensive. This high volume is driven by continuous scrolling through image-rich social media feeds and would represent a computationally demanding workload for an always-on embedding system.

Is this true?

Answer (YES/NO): YES